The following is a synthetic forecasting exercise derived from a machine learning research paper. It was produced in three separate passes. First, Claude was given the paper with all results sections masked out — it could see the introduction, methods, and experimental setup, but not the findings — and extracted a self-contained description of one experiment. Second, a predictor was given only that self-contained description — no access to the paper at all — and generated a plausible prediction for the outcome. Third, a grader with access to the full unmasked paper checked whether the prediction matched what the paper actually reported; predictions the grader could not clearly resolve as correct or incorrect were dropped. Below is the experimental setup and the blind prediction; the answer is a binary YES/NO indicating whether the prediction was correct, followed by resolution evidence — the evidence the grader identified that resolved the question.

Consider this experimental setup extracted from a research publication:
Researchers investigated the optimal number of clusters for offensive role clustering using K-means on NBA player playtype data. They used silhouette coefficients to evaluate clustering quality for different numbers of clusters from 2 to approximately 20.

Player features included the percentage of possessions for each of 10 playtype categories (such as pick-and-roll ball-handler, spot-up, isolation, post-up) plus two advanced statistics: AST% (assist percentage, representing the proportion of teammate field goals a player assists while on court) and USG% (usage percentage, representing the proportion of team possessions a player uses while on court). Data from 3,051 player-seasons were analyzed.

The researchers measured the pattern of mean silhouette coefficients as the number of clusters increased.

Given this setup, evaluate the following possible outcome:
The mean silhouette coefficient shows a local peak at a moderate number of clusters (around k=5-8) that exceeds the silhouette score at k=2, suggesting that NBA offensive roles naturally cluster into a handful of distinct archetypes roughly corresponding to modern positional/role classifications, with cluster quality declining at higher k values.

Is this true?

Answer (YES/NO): NO